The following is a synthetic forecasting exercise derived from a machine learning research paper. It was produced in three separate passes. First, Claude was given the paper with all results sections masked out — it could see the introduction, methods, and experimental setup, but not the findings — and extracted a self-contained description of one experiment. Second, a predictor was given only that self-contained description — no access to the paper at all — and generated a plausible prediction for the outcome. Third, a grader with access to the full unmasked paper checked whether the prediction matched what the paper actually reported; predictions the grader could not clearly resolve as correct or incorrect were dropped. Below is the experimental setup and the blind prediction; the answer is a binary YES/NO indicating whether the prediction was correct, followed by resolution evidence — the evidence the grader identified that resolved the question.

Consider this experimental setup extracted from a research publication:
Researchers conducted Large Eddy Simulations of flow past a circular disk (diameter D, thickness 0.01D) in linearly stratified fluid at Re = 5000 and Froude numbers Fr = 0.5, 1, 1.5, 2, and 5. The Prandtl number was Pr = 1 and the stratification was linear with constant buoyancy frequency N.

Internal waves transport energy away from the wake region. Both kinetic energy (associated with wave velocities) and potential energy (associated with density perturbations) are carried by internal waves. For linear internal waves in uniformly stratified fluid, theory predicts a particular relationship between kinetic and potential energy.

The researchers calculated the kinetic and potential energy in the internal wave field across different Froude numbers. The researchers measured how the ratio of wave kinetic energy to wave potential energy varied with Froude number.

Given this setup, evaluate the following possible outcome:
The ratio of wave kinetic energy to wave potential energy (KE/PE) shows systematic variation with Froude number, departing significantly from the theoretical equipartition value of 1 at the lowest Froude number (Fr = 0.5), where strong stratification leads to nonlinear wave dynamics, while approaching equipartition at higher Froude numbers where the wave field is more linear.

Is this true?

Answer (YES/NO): NO